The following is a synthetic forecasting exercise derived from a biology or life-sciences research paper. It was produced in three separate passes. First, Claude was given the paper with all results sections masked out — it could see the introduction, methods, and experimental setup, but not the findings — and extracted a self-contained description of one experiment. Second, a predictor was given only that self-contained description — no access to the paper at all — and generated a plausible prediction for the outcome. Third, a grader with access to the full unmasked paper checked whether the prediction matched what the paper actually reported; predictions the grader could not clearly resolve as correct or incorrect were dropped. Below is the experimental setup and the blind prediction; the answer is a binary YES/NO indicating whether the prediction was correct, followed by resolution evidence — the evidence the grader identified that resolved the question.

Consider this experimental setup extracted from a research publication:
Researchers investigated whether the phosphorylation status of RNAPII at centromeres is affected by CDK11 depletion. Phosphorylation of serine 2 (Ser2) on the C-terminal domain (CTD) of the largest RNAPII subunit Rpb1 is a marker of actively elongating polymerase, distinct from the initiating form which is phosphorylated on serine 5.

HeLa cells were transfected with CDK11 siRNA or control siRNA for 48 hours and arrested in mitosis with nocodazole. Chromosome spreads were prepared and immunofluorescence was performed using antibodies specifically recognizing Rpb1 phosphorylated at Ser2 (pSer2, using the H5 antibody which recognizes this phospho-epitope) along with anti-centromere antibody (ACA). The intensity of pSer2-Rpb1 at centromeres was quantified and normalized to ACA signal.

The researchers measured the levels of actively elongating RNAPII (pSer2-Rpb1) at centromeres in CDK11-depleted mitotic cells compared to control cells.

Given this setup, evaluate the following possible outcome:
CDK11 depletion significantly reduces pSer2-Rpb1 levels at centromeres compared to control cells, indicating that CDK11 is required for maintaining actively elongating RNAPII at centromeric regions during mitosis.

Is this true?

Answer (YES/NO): YES